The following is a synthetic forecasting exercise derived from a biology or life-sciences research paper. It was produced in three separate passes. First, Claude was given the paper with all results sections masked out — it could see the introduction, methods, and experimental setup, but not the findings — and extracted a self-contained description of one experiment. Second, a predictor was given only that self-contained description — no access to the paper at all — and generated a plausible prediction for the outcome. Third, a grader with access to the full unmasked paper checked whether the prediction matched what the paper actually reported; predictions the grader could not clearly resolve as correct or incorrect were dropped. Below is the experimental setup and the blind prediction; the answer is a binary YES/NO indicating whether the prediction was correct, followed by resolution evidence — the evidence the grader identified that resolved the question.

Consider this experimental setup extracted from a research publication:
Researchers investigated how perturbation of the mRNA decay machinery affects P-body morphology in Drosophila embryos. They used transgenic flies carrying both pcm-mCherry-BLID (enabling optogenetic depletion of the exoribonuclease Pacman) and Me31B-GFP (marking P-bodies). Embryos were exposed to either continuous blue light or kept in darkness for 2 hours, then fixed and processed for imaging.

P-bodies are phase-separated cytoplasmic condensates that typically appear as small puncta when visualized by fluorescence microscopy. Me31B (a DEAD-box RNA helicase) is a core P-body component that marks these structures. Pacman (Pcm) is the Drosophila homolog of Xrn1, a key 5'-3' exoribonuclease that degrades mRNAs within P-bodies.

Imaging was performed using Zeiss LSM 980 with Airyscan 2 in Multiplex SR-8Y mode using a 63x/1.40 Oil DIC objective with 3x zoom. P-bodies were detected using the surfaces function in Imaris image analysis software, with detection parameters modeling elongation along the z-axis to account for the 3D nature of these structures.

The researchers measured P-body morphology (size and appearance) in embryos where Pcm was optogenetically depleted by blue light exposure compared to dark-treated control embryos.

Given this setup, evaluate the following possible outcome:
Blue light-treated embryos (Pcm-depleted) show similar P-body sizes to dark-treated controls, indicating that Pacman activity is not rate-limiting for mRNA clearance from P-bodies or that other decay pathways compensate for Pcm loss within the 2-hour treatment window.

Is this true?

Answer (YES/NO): NO